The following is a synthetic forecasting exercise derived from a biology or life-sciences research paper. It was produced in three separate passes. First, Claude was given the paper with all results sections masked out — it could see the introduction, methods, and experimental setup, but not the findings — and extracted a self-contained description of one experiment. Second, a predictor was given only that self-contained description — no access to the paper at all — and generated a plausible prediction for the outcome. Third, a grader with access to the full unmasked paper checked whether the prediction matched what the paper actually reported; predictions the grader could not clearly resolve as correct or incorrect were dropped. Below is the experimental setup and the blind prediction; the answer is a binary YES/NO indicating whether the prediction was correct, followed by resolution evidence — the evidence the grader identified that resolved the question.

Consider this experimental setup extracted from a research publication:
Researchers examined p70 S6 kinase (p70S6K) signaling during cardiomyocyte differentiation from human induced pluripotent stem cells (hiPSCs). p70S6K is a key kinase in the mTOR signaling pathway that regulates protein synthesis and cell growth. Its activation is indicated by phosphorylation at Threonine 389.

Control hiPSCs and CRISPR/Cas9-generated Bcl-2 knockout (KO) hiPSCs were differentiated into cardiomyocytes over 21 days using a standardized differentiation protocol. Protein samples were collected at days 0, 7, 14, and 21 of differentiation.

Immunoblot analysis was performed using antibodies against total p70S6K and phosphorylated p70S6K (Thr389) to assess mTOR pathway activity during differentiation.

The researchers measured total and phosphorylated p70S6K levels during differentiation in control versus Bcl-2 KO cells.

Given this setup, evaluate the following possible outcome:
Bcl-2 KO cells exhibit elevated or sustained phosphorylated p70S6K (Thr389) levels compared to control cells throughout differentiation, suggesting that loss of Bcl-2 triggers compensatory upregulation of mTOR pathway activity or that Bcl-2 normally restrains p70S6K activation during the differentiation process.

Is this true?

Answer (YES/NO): NO